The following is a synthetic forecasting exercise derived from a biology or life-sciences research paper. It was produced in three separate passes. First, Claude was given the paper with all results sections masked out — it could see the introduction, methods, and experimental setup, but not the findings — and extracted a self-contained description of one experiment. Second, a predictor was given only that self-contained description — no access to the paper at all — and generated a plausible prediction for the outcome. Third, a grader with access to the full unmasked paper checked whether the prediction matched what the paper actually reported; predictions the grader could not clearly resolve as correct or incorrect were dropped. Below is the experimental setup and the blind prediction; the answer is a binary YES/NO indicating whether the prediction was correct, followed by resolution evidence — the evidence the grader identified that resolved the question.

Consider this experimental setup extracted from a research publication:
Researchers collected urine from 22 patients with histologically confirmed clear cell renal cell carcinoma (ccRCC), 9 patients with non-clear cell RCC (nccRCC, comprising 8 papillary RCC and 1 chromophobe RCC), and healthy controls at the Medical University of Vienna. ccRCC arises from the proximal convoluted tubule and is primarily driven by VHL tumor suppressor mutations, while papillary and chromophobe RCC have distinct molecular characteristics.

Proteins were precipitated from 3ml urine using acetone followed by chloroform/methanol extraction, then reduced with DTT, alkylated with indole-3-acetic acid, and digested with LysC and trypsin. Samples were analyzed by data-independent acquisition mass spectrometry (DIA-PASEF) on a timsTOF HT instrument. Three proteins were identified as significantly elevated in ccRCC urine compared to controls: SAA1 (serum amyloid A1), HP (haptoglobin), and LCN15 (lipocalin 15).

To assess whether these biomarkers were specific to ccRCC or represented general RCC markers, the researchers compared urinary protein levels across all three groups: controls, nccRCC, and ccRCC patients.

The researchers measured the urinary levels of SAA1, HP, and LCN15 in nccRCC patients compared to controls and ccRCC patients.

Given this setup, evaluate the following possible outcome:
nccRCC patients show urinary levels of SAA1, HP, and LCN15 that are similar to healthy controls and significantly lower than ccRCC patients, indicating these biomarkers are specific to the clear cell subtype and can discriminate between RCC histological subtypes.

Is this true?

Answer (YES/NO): YES